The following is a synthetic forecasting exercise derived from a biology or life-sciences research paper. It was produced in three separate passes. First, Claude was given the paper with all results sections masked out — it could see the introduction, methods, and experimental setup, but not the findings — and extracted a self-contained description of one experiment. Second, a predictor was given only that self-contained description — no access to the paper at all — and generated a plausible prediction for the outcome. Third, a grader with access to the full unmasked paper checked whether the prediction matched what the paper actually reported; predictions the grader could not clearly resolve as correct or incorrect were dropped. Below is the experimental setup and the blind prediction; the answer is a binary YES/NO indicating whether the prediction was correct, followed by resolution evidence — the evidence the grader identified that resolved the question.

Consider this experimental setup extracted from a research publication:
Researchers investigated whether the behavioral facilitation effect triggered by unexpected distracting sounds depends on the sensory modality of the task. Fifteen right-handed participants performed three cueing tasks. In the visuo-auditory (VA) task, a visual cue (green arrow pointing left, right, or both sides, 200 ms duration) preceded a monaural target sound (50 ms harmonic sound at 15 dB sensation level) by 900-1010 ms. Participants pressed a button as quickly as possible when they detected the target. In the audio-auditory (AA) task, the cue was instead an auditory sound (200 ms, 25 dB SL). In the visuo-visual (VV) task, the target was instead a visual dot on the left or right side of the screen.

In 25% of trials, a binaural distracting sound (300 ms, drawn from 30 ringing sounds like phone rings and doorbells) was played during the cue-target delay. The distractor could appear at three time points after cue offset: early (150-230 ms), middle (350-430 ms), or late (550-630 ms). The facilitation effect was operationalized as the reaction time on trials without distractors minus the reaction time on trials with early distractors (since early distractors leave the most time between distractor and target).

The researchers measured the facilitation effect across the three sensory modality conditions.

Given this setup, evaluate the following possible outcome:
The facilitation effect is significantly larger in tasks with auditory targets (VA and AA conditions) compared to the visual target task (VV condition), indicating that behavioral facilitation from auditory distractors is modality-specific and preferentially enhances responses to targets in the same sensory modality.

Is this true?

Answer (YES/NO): NO